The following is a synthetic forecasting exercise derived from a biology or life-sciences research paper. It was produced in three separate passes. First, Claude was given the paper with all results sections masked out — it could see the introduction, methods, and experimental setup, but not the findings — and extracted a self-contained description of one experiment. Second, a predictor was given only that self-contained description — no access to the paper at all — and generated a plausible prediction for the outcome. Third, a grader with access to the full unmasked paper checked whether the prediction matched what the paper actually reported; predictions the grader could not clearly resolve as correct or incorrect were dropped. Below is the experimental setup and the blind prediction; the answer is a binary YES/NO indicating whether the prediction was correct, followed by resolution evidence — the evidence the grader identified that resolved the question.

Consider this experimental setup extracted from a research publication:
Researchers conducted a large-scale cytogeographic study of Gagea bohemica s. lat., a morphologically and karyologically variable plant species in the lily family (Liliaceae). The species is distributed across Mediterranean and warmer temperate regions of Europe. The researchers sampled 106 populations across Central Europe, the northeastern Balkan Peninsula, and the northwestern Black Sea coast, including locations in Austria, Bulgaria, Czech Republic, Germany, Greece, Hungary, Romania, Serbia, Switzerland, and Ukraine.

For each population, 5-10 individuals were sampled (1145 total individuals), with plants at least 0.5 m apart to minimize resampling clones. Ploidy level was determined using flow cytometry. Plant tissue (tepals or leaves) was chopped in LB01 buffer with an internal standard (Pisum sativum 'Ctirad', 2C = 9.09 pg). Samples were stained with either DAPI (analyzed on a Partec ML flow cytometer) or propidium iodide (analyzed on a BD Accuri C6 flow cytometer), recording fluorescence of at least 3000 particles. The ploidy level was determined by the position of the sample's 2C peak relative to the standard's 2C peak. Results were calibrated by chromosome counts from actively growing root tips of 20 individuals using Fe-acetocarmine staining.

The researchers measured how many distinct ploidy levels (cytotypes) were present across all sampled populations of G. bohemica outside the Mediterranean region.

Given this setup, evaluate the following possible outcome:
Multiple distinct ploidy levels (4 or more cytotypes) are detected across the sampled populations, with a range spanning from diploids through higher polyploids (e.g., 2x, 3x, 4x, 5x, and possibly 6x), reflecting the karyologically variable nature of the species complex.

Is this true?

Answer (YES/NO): NO